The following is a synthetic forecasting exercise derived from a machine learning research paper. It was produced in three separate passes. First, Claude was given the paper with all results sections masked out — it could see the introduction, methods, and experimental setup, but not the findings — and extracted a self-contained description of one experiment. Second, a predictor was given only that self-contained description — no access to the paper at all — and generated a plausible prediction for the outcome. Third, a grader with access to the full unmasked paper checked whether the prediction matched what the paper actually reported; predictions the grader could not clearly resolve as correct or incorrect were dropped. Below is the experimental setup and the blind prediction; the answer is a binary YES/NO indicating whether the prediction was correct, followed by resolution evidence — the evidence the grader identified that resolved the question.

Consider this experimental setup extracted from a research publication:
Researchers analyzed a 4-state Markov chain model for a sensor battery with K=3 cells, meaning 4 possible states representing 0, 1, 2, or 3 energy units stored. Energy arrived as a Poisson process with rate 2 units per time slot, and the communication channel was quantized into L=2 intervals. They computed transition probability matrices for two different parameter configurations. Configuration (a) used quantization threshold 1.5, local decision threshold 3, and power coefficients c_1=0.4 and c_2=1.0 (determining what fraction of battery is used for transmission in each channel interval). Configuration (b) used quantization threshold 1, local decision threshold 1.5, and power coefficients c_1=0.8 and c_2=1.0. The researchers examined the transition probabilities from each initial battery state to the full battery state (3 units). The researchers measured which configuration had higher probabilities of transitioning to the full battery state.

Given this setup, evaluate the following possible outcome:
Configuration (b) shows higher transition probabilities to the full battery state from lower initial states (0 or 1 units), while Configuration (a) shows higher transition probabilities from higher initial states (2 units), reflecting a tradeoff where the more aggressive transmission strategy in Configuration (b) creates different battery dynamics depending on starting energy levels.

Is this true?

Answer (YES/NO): NO